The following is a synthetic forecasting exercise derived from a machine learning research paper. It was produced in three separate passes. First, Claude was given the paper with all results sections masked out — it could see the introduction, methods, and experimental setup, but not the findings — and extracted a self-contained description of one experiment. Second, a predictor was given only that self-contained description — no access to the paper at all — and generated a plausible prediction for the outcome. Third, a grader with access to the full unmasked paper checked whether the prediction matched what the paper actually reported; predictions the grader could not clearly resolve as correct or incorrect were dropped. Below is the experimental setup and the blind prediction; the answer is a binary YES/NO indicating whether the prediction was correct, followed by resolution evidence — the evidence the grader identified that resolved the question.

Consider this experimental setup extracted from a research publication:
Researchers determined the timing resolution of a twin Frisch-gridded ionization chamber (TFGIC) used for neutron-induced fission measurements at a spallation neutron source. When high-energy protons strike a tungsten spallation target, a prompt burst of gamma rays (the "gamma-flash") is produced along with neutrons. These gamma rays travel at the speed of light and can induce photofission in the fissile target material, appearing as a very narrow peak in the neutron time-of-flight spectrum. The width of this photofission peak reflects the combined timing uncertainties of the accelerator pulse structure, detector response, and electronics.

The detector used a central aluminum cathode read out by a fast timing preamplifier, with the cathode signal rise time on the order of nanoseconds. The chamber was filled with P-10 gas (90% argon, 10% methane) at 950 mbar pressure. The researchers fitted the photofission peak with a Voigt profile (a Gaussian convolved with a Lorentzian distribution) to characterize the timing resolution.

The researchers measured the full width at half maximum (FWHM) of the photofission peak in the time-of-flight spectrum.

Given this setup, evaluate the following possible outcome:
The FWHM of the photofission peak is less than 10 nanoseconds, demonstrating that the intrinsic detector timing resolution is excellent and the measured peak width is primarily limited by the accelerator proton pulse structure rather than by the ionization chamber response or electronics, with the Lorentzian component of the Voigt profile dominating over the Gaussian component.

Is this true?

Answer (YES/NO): NO